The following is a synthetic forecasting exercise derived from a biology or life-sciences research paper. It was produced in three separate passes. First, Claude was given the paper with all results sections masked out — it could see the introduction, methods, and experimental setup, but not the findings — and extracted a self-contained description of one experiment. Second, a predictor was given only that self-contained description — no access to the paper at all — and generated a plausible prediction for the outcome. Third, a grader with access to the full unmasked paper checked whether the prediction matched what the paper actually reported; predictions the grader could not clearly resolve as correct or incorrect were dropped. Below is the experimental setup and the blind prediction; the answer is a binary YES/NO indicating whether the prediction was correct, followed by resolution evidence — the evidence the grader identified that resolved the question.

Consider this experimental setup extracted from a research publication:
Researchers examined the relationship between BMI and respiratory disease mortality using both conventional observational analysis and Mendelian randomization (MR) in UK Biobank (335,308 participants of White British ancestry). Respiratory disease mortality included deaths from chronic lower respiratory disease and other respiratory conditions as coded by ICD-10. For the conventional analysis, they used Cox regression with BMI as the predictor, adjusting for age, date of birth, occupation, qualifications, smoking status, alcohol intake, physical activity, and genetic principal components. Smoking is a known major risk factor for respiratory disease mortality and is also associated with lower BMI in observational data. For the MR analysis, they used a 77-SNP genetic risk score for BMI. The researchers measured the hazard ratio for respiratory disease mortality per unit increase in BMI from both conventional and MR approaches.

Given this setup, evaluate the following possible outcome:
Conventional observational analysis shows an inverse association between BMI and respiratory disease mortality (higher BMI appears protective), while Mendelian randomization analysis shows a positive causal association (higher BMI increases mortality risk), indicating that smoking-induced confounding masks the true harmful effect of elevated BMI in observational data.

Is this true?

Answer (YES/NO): NO